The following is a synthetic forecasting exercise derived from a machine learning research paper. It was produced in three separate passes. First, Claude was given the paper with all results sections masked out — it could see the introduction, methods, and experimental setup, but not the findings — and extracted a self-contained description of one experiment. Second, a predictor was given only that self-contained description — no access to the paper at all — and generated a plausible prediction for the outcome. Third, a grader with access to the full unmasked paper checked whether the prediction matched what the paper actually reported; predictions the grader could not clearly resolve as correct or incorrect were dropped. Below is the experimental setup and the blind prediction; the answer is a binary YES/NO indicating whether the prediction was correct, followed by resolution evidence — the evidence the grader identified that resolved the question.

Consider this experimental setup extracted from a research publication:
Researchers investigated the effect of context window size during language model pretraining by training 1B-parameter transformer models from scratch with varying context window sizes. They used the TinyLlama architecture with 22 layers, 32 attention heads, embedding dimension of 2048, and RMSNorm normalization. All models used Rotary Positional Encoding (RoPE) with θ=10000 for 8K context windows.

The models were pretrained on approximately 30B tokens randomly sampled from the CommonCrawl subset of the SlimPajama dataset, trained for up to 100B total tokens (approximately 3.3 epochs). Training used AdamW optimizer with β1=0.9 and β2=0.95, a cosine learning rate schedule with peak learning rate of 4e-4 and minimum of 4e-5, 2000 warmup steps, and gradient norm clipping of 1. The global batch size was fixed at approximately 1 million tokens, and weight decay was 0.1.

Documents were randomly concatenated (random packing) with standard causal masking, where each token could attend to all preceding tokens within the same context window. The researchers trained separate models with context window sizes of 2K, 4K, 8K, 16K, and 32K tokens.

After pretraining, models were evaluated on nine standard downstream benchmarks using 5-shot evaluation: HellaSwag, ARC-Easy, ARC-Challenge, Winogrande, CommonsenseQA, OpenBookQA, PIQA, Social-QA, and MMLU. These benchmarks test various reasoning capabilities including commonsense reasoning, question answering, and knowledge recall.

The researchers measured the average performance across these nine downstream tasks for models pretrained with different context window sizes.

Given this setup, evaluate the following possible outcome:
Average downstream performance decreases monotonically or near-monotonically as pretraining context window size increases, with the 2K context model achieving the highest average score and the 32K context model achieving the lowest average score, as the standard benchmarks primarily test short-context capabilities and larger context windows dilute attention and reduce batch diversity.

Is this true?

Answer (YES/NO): YES